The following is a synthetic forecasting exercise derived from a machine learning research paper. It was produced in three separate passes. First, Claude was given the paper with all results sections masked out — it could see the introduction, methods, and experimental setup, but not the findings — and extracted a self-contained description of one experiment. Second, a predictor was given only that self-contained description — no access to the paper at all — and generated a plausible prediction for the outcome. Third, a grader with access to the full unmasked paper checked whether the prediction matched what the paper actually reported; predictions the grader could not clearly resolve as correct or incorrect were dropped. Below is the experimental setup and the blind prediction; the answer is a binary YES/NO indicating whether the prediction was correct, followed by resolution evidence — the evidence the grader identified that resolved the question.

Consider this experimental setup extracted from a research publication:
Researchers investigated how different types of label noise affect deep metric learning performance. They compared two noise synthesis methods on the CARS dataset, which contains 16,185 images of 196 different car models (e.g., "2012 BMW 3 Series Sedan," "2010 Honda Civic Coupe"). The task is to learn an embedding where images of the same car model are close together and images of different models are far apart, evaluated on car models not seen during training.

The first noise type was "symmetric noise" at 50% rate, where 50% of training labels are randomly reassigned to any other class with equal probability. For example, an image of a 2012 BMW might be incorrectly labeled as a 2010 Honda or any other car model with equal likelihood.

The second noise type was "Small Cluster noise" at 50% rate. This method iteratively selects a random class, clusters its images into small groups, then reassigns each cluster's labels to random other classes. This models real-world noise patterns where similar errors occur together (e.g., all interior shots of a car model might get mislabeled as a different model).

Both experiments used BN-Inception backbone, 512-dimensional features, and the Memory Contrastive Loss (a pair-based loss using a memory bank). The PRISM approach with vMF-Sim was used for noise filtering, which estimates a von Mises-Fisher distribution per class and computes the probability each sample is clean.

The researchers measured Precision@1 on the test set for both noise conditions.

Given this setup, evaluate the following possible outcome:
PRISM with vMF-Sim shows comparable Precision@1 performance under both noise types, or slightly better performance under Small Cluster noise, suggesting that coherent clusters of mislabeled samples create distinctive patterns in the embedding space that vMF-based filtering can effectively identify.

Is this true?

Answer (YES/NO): NO